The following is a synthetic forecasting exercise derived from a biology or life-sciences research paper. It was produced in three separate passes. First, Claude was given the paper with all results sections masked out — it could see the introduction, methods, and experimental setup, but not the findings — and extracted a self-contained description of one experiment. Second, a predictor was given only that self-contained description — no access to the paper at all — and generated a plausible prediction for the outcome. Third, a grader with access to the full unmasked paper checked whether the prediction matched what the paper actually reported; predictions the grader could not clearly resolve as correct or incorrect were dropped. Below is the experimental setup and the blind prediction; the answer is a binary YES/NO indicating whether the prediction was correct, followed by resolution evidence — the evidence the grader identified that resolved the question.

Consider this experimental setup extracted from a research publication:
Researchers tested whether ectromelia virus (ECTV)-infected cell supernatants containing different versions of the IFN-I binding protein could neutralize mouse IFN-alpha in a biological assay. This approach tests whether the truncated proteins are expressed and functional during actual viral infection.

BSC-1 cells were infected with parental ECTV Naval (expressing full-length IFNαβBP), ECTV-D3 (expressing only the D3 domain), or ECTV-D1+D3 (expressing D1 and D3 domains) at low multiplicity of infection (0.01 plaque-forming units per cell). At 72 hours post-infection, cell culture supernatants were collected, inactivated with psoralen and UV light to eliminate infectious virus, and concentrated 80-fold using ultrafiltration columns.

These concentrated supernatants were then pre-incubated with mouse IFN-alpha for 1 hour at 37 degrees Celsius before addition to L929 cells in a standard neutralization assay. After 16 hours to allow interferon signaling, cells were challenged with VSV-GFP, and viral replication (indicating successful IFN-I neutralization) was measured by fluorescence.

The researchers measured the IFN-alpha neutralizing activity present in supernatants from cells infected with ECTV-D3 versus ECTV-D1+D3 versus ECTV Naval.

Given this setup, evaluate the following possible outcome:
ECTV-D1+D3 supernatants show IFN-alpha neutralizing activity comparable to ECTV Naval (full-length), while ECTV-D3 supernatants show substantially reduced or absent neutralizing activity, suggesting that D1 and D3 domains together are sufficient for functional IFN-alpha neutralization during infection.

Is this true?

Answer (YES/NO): NO